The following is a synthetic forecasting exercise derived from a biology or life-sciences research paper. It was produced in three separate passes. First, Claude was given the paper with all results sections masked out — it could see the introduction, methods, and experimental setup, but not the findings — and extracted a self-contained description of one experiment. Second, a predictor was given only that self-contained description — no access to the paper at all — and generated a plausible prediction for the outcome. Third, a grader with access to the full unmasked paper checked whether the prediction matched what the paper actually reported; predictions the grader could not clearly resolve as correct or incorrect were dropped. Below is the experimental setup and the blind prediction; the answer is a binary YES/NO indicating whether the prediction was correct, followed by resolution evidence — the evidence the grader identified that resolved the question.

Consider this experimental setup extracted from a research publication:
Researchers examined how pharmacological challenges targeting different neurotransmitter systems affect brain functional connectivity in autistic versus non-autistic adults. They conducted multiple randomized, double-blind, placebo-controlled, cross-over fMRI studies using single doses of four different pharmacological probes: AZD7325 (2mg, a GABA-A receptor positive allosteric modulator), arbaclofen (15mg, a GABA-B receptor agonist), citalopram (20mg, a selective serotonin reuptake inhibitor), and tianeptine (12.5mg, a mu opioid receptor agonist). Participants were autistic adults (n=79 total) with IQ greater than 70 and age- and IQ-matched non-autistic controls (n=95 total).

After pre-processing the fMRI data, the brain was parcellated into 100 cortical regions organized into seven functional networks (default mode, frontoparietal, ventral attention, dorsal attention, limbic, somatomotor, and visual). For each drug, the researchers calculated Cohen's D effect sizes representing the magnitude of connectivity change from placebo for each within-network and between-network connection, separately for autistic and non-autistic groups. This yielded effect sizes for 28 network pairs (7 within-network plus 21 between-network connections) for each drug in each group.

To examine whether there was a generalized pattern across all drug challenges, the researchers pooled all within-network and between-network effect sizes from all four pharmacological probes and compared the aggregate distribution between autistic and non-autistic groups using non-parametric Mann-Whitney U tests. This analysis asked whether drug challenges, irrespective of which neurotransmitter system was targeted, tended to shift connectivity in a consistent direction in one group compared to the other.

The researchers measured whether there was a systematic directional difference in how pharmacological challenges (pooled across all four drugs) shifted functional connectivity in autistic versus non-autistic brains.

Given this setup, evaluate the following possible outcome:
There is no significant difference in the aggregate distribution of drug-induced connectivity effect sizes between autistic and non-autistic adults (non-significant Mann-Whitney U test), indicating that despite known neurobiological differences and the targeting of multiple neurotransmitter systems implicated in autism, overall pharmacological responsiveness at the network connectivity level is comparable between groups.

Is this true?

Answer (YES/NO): NO